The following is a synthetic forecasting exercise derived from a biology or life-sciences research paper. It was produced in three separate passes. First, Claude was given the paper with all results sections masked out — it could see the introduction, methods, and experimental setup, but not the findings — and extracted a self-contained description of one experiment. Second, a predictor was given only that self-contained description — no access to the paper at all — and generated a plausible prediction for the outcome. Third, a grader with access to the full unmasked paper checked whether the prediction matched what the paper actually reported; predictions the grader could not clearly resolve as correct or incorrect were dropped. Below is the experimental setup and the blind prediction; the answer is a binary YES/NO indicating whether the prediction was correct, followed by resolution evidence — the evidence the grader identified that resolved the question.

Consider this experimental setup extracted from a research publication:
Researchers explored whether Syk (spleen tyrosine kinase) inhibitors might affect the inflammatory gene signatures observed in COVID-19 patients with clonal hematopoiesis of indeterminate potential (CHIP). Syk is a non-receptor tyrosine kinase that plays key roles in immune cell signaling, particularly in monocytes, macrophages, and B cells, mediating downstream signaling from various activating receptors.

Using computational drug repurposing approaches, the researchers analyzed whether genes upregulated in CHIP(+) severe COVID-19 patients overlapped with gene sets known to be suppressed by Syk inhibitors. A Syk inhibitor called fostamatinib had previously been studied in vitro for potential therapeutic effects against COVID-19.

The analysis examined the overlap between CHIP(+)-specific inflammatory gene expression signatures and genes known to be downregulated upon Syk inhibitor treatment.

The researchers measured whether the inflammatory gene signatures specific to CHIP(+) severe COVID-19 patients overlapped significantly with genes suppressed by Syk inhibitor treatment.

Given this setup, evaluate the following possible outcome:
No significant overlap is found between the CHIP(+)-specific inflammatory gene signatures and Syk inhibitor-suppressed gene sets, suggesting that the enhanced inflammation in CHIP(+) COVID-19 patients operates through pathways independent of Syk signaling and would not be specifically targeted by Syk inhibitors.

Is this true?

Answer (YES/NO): NO